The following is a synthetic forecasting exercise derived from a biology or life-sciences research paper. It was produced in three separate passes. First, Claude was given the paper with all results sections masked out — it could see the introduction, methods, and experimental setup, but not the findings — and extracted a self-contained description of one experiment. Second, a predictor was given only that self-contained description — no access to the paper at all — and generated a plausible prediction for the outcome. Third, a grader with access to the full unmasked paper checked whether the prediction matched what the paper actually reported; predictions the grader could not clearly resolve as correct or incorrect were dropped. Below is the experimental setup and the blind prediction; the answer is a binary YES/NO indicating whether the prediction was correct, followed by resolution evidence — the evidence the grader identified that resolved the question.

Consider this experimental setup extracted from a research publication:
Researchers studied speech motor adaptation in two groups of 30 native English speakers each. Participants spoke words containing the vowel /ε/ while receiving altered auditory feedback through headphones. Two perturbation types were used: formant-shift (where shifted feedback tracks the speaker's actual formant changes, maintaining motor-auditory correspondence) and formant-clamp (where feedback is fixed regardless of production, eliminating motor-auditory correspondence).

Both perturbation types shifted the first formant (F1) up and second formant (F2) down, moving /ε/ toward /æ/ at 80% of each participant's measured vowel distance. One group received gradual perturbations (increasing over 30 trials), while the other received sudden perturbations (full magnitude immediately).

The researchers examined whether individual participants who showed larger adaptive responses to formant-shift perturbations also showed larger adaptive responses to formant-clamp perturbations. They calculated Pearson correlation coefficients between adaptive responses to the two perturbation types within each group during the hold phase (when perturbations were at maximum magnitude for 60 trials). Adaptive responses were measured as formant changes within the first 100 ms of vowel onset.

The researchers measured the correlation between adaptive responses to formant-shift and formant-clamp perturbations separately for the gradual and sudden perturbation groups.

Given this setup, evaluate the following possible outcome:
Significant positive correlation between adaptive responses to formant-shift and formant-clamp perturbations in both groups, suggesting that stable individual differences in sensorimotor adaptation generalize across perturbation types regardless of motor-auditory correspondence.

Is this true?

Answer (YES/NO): NO